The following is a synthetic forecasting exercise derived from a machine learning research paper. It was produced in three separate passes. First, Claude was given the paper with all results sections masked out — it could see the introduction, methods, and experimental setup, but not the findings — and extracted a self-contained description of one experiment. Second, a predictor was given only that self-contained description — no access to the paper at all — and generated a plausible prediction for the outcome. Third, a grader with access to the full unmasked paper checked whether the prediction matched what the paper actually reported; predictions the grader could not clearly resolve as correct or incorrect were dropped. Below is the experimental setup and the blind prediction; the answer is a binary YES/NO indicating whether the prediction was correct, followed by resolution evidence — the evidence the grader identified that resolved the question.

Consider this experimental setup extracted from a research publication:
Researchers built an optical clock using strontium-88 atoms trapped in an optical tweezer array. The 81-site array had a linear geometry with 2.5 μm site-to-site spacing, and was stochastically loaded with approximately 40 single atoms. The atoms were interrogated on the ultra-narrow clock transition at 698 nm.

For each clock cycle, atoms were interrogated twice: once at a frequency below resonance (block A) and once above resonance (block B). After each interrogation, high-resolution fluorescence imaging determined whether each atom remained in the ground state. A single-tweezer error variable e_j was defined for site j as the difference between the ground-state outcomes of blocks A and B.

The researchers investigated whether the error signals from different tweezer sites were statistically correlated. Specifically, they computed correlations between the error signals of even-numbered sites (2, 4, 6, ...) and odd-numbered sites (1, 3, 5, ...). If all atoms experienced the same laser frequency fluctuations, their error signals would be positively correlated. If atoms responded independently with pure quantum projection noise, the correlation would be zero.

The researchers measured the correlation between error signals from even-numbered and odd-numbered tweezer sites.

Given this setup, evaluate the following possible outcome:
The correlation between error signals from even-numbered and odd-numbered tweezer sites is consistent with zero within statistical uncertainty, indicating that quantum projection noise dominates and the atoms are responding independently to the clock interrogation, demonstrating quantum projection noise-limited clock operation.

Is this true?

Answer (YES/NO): NO